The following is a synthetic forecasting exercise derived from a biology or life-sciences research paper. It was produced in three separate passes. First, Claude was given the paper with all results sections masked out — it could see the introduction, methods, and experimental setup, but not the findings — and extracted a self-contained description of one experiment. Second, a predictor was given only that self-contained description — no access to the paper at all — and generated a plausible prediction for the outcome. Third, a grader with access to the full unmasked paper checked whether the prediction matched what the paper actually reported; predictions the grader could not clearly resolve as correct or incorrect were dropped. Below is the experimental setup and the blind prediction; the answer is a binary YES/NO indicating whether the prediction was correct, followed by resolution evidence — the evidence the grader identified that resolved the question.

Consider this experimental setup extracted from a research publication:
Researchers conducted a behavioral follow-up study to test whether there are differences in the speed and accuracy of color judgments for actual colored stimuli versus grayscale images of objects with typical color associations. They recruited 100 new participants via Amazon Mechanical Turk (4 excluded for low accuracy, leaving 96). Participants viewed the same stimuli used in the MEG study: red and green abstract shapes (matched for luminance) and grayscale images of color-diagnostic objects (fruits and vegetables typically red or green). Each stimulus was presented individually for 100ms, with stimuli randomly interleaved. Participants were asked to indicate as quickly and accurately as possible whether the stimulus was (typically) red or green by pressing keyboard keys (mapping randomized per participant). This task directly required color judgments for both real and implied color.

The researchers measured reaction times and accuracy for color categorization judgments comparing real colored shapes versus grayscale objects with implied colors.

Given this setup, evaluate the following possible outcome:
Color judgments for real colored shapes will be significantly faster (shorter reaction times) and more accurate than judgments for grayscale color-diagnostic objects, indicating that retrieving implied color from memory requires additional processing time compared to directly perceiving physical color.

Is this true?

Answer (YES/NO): YES